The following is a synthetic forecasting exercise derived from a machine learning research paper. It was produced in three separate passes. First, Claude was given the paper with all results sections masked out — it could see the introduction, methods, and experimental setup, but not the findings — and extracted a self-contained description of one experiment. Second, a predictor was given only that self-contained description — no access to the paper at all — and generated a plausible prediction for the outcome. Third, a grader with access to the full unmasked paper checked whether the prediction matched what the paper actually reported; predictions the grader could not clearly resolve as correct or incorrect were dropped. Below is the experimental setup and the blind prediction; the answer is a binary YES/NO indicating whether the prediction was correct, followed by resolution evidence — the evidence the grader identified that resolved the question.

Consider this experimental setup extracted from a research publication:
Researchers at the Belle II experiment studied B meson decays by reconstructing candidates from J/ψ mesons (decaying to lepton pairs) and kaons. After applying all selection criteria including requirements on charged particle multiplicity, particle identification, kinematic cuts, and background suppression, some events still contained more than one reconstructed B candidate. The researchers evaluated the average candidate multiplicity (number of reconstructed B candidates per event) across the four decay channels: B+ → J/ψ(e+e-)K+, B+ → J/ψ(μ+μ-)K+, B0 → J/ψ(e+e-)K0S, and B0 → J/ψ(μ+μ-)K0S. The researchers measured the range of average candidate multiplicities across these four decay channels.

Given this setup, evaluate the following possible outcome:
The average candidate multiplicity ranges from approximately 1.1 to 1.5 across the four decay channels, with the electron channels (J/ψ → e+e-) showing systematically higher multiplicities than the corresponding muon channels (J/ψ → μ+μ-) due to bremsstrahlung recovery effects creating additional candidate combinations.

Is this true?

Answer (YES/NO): NO